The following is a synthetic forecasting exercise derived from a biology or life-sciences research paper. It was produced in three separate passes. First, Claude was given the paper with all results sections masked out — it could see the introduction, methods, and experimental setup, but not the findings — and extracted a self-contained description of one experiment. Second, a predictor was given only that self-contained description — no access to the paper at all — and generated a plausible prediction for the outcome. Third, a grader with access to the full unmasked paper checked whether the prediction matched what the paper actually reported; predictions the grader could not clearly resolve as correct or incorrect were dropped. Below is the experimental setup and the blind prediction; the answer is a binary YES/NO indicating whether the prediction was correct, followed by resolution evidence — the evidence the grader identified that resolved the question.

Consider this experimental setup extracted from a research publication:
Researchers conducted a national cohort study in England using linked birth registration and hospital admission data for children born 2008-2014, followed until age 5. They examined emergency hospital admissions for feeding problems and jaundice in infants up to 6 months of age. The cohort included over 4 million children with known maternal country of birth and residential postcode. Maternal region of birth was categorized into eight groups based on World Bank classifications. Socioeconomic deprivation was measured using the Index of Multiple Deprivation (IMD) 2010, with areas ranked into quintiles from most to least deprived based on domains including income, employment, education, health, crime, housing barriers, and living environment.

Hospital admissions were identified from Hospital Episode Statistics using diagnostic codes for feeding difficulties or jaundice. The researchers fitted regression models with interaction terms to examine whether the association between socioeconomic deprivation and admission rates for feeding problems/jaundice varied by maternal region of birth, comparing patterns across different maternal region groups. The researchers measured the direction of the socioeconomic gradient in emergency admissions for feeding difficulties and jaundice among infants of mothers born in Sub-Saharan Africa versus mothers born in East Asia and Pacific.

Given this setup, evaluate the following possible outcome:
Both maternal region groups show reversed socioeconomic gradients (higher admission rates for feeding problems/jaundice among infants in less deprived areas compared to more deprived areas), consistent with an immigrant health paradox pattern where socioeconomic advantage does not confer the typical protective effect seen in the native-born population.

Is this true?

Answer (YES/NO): NO